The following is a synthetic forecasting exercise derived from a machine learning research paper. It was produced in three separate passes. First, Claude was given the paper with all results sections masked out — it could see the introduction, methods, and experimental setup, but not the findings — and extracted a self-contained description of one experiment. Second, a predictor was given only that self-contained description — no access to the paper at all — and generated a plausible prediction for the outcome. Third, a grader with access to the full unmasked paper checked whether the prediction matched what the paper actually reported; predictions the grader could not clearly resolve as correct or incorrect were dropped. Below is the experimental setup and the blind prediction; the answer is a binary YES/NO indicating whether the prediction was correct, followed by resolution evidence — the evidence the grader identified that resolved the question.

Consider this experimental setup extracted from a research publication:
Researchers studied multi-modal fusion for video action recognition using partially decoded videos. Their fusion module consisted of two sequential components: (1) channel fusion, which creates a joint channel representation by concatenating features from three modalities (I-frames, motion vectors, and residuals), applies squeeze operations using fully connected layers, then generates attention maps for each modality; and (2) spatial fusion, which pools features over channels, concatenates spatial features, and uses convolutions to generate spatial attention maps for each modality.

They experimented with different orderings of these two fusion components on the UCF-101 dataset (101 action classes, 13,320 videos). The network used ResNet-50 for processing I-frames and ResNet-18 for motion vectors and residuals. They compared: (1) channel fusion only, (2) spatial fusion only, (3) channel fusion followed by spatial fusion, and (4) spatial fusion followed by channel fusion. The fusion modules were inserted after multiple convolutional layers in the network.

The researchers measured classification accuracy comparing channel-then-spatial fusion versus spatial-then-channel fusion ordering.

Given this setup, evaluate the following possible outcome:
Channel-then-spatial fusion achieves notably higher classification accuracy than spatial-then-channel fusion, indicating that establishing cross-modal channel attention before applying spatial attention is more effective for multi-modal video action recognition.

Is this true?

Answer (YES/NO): NO